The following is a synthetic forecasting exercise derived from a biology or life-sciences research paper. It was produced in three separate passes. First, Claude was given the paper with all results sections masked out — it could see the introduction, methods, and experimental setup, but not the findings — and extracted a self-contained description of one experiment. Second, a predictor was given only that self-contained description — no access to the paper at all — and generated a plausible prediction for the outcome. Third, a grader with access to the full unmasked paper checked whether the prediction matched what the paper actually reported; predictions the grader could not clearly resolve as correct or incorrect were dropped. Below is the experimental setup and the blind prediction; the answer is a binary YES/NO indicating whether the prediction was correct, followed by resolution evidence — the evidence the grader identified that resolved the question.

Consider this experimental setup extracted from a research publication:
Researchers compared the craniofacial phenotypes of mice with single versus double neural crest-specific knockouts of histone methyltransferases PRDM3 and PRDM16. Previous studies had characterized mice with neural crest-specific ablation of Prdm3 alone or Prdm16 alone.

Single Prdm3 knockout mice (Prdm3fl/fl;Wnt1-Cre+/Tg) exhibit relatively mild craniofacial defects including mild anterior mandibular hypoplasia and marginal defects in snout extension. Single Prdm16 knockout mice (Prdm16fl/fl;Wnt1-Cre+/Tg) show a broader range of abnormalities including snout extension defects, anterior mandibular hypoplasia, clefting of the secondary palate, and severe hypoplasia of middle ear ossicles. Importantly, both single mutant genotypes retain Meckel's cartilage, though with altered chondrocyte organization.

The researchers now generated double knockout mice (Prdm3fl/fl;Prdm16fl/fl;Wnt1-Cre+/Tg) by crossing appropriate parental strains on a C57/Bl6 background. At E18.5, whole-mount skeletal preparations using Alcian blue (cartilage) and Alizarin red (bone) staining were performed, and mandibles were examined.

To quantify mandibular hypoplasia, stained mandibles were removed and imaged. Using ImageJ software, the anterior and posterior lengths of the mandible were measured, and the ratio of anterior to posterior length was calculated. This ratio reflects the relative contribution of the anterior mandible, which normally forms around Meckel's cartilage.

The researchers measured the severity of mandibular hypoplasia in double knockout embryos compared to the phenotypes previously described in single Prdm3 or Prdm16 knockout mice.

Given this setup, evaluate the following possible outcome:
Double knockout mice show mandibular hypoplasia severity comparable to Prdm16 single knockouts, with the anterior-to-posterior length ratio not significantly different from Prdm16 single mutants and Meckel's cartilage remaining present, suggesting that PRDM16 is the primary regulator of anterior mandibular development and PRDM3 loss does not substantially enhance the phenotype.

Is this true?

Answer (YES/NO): NO